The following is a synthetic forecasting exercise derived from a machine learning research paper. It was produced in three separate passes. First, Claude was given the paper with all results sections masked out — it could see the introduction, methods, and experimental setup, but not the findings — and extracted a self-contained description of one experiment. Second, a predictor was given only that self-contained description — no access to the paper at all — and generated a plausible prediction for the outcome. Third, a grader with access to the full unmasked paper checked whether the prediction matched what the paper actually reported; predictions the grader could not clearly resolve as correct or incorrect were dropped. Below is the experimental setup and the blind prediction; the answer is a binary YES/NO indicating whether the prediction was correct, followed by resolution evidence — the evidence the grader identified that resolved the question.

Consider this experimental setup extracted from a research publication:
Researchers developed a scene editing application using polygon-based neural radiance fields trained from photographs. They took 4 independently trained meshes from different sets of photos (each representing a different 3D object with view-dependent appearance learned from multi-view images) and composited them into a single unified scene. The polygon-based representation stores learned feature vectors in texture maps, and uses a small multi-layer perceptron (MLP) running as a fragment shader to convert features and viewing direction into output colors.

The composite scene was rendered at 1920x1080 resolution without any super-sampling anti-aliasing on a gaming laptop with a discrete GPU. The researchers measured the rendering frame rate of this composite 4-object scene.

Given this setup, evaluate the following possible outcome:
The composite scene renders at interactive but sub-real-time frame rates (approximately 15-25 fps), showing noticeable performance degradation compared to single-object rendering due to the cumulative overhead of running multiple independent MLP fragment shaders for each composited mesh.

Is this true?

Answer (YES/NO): NO